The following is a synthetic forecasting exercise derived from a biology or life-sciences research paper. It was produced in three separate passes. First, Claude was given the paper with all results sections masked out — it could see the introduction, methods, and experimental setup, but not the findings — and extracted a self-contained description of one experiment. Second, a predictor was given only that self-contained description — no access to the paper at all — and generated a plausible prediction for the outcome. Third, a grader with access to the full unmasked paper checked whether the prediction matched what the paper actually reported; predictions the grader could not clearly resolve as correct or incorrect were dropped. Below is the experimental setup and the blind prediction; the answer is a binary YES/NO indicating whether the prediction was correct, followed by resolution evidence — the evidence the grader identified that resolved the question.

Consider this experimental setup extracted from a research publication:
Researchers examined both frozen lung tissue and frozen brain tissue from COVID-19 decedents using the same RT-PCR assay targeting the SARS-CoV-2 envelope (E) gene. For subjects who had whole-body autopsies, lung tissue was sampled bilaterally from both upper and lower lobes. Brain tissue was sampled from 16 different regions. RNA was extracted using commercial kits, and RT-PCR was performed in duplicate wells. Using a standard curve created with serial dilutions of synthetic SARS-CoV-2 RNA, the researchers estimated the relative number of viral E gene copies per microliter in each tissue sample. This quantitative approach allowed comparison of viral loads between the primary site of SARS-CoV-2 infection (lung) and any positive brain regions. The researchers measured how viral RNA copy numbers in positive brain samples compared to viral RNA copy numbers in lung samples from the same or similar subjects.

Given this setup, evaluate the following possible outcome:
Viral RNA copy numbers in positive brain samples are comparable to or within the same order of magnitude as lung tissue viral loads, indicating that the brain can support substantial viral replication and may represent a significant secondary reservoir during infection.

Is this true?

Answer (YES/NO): NO